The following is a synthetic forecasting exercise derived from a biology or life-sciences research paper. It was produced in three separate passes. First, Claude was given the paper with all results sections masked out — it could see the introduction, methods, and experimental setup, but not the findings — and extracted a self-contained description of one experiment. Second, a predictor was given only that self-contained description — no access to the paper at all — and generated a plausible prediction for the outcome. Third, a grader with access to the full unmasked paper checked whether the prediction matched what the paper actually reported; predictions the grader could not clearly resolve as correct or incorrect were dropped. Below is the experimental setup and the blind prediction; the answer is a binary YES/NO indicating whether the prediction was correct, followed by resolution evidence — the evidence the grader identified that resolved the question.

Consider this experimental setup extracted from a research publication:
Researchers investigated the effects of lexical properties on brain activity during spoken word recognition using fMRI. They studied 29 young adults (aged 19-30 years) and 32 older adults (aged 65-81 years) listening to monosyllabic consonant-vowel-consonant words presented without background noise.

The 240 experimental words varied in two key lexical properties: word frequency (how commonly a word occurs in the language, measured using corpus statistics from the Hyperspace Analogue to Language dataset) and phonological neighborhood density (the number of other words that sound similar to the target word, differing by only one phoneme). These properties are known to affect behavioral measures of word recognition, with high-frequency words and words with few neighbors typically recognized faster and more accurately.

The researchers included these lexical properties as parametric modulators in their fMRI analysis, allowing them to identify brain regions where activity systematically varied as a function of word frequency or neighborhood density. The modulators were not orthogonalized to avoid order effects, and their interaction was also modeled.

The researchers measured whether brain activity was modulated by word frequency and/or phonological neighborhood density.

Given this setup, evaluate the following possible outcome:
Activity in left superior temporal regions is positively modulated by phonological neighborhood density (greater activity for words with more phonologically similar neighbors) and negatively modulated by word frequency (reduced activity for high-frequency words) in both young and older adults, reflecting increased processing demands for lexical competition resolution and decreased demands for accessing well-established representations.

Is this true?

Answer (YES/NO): NO